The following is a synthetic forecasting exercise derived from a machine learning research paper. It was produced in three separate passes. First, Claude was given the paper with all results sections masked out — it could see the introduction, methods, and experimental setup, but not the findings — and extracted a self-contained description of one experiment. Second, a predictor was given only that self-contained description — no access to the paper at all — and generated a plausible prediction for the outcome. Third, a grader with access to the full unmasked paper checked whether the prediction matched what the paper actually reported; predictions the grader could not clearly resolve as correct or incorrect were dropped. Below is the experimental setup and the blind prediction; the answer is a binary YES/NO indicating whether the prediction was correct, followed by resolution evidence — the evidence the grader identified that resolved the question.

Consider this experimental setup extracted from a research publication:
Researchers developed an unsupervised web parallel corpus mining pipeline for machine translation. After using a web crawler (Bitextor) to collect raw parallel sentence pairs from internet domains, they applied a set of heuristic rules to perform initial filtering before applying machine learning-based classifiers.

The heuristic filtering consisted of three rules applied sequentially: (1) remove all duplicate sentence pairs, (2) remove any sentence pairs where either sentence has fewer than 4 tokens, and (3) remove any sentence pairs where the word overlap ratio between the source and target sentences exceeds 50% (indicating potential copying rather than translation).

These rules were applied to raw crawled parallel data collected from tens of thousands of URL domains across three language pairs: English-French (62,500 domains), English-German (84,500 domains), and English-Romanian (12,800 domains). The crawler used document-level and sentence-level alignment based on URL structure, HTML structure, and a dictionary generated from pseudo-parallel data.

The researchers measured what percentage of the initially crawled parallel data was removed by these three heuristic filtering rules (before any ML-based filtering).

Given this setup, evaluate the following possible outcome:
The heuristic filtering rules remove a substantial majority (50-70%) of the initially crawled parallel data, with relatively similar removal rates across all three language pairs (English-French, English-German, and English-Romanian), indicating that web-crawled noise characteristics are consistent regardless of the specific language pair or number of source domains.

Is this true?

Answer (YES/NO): NO